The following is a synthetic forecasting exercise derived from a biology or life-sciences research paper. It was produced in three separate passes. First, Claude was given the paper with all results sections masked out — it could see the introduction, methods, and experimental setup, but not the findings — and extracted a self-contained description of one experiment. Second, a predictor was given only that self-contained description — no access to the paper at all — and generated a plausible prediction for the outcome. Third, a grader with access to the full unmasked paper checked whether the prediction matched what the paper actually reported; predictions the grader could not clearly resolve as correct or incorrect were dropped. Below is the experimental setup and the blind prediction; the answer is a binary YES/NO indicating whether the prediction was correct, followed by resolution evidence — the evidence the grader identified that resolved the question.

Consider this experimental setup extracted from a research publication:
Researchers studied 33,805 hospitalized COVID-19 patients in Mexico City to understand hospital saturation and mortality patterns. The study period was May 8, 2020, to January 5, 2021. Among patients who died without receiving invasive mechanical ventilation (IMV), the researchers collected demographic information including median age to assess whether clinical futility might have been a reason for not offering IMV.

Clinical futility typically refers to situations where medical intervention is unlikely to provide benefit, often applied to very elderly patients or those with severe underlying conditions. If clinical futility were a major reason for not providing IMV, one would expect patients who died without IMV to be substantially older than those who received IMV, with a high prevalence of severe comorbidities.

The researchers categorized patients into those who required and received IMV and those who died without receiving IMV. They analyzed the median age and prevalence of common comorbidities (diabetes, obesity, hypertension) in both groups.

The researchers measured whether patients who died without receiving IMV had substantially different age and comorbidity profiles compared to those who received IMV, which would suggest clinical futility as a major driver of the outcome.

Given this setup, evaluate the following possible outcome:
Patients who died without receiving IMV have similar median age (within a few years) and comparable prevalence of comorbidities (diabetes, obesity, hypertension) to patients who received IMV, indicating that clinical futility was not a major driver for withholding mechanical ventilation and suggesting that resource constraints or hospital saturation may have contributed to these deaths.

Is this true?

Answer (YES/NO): YES